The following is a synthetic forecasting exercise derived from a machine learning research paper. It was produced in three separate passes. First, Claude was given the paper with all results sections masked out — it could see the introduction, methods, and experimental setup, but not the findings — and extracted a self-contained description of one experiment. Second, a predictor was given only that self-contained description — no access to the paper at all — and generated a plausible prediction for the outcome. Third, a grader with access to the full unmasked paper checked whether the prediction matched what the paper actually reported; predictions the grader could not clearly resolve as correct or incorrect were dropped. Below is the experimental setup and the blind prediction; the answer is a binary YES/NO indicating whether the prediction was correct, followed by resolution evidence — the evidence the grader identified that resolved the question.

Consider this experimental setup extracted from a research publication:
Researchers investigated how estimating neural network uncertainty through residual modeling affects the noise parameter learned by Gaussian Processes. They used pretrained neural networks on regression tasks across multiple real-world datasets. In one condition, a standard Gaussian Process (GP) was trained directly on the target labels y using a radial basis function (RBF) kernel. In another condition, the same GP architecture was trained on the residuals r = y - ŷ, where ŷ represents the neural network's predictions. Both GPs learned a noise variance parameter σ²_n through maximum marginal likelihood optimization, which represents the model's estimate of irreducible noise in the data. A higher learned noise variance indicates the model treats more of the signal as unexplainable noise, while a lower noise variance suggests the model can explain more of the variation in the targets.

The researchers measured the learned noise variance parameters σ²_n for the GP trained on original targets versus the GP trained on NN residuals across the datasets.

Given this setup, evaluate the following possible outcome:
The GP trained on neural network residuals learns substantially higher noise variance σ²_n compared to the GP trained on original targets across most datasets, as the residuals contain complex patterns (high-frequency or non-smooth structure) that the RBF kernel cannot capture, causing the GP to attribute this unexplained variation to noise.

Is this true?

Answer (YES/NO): NO